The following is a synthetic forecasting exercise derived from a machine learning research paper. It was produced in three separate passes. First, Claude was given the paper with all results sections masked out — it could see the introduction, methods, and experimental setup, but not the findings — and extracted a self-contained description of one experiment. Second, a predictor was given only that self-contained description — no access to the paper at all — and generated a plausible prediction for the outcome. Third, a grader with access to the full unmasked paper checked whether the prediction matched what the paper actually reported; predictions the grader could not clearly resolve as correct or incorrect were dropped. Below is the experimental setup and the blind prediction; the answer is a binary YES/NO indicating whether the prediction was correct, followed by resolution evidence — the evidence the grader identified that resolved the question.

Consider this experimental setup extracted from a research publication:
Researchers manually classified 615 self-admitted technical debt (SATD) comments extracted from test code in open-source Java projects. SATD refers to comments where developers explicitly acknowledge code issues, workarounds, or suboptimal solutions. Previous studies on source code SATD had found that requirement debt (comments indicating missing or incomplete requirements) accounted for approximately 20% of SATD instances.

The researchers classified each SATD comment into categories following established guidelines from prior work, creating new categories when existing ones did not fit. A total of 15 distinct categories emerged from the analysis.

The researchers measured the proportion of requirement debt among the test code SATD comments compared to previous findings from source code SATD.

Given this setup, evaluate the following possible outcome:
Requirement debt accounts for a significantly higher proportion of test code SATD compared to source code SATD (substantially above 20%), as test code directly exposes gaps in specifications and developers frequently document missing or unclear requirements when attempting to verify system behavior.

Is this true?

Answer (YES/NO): YES